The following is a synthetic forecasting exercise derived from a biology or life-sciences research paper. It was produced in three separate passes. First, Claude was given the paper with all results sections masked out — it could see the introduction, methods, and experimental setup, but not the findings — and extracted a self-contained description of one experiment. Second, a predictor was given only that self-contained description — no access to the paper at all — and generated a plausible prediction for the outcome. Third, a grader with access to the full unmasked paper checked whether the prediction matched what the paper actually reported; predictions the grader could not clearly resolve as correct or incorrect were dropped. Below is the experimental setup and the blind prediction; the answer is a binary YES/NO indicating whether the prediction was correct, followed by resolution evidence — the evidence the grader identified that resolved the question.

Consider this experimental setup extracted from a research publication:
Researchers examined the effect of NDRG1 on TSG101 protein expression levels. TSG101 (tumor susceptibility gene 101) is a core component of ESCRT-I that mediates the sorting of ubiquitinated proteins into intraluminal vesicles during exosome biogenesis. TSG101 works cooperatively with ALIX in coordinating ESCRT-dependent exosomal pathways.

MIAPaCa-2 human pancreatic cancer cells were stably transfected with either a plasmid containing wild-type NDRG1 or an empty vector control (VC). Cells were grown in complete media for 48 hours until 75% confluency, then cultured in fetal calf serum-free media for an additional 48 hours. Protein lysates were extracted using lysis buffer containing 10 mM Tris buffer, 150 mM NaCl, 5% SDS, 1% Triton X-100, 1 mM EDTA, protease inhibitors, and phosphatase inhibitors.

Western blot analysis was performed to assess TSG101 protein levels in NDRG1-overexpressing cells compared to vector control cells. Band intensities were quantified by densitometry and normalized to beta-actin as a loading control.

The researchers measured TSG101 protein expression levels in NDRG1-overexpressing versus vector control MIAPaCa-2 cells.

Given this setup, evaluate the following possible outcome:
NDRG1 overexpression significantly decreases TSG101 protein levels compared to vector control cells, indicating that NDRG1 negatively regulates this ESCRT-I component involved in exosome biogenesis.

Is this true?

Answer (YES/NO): YES